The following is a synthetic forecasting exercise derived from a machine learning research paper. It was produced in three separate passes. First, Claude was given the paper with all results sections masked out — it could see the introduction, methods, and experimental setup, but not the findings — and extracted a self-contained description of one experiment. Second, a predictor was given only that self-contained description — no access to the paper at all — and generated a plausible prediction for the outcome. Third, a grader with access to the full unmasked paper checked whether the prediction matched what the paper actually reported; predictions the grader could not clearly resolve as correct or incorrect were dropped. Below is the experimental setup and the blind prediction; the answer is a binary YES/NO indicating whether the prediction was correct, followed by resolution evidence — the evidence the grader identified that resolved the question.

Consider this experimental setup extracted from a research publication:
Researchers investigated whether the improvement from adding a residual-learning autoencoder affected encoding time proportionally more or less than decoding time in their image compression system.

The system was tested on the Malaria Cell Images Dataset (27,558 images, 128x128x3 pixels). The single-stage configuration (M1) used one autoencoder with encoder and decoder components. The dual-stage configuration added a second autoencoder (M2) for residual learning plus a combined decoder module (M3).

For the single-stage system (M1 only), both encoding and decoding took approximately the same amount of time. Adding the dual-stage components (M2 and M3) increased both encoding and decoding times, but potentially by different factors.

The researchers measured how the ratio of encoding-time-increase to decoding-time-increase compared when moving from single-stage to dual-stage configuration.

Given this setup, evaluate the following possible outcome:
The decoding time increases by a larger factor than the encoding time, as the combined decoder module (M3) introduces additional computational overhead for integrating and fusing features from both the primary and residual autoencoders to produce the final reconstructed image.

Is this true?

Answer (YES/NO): YES